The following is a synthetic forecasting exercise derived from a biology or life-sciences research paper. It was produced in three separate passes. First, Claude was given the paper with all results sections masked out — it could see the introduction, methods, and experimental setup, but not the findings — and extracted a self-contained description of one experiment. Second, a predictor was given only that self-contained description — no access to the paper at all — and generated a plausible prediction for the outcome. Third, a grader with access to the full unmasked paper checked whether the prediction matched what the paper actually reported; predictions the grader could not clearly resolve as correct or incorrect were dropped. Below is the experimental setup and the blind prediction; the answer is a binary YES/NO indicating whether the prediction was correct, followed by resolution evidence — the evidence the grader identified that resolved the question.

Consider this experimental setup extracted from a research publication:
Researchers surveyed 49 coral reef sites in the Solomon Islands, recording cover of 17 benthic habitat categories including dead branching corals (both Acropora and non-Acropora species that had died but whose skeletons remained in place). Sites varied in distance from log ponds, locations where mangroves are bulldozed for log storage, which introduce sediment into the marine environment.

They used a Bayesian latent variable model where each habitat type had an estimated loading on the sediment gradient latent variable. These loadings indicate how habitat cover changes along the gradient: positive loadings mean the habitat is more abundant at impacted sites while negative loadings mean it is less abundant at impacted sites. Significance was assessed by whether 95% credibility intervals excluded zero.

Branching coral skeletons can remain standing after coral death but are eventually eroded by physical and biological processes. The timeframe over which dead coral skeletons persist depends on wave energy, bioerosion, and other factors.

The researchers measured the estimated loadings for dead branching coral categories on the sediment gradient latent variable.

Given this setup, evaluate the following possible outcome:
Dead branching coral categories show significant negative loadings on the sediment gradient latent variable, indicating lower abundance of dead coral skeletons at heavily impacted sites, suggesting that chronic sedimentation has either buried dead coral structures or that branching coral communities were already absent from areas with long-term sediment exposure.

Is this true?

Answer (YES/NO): NO